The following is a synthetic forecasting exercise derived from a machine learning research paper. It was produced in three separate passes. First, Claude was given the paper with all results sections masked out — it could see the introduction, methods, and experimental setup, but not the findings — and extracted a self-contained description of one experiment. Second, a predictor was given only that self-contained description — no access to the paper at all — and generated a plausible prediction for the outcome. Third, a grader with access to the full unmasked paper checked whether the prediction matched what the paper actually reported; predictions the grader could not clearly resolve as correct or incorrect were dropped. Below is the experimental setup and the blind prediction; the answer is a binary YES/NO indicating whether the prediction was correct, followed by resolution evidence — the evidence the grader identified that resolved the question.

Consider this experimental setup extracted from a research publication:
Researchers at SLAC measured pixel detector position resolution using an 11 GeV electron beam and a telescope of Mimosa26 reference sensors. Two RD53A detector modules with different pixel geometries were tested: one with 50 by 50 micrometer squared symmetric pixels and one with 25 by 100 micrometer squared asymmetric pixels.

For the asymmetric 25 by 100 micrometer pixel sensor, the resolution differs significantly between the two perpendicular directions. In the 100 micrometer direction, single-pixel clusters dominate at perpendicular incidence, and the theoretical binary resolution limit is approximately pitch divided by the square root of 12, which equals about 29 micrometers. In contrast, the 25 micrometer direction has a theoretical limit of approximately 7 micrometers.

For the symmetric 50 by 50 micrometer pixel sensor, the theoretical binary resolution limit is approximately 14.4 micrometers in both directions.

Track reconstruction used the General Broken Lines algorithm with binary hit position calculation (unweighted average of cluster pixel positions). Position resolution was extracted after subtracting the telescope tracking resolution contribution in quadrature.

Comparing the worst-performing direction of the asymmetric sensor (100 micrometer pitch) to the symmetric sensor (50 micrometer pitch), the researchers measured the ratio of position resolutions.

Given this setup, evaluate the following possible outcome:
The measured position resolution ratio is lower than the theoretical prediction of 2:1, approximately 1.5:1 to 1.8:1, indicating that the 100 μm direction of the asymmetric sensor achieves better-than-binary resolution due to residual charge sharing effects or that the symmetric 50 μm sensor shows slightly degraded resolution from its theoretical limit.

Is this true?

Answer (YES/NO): NO